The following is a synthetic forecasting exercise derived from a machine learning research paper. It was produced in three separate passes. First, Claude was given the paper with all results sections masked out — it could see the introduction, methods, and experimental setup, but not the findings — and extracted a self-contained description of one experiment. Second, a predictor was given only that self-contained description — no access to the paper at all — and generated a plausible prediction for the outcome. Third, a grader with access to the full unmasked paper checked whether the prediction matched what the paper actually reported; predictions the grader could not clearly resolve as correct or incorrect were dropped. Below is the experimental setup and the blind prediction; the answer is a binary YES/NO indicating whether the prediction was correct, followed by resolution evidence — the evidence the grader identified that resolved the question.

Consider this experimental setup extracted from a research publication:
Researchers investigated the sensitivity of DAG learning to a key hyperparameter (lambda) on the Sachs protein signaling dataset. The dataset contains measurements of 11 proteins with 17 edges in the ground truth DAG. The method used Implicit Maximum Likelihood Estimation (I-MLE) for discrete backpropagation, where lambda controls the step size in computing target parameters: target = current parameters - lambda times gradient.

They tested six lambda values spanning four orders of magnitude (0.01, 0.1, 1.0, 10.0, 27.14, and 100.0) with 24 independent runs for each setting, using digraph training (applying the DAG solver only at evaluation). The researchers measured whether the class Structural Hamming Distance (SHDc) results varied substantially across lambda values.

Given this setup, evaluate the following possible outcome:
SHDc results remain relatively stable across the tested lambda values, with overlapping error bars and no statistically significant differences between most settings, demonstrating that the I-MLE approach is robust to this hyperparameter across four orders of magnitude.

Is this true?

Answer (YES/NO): YES